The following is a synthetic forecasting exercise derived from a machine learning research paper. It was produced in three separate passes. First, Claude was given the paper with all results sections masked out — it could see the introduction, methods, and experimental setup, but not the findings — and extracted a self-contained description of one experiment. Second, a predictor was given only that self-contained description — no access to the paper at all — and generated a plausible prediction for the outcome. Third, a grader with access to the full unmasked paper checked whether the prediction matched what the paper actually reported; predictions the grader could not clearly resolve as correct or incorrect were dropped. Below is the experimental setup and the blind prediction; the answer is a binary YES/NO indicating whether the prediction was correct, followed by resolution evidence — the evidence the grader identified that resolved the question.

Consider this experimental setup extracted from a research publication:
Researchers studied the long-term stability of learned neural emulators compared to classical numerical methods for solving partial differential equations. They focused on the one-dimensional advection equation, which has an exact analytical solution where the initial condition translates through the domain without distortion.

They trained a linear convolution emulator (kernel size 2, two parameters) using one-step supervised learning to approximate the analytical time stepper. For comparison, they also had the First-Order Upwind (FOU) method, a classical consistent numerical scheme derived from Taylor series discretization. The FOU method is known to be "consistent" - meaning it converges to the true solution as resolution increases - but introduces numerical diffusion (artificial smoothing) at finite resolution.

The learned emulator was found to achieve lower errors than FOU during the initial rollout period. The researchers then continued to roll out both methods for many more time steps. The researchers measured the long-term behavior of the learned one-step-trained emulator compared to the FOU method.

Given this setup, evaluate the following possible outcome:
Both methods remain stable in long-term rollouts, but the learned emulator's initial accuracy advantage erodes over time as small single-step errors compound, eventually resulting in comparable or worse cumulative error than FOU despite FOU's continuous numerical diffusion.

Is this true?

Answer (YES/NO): NO